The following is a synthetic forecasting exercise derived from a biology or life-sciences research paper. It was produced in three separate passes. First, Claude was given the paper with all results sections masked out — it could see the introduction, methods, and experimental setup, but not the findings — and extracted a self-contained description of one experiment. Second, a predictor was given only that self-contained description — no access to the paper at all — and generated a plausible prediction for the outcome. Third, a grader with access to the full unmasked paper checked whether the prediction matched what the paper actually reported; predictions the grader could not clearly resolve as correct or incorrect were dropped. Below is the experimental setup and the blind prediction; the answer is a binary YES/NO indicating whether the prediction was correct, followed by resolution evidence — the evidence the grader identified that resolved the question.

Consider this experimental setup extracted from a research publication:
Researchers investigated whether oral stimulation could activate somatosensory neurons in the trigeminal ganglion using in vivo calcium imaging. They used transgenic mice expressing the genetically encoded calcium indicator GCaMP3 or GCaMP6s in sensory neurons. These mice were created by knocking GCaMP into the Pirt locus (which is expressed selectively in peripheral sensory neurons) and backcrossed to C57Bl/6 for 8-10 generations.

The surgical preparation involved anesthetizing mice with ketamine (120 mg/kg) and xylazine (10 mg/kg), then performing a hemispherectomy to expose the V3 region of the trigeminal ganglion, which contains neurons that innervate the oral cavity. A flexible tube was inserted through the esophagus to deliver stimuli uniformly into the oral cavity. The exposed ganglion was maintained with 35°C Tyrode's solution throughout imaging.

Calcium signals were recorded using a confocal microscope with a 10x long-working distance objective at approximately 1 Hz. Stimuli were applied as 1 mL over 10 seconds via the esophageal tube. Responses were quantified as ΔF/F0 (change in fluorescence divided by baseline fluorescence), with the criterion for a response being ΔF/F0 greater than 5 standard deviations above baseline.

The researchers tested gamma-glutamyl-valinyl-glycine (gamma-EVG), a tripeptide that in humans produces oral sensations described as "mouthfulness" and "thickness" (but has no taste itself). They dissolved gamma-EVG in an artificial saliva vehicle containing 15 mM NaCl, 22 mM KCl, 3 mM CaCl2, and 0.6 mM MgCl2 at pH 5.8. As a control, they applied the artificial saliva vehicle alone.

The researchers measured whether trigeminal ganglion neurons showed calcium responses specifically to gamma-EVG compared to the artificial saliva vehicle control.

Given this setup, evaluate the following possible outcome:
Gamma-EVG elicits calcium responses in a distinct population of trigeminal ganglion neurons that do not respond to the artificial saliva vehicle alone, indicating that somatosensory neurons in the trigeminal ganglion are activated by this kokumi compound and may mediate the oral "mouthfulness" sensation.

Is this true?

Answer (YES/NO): YES